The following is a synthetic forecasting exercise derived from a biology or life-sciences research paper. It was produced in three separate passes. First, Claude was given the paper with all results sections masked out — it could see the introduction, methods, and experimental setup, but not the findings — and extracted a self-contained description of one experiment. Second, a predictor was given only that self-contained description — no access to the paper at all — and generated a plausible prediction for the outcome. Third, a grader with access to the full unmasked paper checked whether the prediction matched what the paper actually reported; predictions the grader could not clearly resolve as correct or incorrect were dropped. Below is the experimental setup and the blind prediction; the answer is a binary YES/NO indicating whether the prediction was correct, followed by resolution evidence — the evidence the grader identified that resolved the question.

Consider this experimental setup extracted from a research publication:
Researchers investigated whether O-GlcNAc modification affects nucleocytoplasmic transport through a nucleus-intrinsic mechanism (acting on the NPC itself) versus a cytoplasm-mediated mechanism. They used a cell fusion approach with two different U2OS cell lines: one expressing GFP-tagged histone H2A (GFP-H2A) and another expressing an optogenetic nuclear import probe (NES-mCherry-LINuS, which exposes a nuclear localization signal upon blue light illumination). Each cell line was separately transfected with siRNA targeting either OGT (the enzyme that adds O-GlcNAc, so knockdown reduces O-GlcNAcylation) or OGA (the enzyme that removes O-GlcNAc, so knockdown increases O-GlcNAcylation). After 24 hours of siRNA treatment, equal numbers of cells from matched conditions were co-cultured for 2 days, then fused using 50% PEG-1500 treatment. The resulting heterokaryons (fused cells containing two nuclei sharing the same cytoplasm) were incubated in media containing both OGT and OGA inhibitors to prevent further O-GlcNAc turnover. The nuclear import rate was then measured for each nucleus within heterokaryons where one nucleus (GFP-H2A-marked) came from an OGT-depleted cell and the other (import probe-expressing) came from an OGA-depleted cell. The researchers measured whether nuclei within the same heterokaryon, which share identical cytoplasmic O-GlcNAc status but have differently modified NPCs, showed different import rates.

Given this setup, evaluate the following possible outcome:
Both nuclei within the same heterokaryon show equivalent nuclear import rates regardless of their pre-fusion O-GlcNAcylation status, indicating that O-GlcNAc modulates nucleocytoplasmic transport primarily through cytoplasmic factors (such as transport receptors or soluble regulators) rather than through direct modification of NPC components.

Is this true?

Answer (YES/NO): NO